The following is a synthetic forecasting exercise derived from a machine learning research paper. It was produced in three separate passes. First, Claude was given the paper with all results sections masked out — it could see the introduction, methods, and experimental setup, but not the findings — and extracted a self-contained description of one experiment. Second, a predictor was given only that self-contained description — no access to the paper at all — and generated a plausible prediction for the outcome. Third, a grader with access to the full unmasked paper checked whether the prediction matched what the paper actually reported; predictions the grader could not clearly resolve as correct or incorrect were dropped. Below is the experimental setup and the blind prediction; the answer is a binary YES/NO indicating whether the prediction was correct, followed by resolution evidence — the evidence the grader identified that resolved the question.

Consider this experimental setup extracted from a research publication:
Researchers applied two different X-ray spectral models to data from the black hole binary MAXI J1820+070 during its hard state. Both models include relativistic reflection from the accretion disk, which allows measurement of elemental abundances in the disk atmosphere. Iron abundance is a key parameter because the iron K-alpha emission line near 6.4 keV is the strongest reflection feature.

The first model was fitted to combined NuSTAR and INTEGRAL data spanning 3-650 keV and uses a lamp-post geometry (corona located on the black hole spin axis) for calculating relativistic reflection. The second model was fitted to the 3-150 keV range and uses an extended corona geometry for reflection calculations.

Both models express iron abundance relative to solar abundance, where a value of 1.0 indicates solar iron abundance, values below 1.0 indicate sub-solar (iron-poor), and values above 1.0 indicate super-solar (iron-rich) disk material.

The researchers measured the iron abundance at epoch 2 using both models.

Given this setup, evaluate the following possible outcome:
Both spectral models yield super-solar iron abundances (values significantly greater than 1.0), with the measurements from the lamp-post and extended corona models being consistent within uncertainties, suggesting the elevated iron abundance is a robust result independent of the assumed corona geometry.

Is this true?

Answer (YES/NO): YES